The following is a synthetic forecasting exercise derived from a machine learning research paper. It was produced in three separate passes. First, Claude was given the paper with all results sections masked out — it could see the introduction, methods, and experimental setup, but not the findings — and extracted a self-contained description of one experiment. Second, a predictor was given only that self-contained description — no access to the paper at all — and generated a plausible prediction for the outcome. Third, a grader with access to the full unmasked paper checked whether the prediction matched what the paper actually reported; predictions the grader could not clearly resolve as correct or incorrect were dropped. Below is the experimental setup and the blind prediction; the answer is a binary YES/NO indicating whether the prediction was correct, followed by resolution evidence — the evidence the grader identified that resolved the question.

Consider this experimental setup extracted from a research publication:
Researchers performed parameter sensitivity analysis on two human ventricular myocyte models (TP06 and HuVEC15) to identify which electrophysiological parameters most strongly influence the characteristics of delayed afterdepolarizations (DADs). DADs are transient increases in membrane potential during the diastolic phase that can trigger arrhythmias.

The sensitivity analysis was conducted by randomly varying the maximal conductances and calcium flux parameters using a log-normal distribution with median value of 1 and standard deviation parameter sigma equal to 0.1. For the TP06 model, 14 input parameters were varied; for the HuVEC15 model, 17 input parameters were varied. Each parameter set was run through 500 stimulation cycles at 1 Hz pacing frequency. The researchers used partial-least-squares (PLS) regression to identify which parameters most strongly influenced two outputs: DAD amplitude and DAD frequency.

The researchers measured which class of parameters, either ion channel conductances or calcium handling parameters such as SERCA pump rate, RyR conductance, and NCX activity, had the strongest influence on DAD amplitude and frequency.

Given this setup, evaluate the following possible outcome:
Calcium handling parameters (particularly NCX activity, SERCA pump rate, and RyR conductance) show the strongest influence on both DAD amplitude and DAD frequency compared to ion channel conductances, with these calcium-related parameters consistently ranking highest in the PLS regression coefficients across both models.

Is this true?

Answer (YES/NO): NO